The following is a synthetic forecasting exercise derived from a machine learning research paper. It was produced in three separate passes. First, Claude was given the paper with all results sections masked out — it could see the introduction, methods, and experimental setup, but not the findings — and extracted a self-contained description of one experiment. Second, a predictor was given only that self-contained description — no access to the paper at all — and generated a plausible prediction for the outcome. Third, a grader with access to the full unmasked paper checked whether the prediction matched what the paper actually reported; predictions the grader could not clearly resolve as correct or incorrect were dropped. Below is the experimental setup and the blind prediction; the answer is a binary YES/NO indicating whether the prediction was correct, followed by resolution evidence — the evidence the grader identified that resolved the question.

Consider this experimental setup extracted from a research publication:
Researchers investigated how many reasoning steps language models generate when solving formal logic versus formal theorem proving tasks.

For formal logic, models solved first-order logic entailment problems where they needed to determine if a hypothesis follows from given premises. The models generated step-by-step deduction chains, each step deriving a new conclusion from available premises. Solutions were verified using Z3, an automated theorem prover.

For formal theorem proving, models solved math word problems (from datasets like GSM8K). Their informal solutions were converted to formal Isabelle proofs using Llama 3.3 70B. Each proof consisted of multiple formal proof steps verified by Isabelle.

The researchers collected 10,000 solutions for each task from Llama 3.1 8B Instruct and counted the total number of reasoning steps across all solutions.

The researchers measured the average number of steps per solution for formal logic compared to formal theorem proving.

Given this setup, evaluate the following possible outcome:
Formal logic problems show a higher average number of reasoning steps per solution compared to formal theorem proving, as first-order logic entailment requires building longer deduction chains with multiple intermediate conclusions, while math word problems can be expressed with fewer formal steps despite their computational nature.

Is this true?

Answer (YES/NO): NO